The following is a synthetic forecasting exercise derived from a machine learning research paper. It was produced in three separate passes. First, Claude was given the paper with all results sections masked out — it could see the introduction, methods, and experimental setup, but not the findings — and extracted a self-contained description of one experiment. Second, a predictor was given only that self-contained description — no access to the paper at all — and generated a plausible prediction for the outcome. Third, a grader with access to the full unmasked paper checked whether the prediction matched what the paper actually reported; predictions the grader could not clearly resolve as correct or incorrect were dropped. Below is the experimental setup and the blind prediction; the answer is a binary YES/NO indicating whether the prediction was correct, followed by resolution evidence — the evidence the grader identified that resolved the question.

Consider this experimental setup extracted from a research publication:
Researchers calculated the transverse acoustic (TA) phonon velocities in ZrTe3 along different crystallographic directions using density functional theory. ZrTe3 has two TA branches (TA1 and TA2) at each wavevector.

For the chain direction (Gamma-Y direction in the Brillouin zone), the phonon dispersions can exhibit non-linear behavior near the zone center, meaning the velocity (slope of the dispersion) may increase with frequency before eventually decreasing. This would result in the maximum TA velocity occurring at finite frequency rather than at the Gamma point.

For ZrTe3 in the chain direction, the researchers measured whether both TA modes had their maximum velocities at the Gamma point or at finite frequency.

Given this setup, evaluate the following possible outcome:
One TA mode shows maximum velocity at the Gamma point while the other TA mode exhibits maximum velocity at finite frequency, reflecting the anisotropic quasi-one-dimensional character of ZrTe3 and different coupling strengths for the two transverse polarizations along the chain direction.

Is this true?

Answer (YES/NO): NO